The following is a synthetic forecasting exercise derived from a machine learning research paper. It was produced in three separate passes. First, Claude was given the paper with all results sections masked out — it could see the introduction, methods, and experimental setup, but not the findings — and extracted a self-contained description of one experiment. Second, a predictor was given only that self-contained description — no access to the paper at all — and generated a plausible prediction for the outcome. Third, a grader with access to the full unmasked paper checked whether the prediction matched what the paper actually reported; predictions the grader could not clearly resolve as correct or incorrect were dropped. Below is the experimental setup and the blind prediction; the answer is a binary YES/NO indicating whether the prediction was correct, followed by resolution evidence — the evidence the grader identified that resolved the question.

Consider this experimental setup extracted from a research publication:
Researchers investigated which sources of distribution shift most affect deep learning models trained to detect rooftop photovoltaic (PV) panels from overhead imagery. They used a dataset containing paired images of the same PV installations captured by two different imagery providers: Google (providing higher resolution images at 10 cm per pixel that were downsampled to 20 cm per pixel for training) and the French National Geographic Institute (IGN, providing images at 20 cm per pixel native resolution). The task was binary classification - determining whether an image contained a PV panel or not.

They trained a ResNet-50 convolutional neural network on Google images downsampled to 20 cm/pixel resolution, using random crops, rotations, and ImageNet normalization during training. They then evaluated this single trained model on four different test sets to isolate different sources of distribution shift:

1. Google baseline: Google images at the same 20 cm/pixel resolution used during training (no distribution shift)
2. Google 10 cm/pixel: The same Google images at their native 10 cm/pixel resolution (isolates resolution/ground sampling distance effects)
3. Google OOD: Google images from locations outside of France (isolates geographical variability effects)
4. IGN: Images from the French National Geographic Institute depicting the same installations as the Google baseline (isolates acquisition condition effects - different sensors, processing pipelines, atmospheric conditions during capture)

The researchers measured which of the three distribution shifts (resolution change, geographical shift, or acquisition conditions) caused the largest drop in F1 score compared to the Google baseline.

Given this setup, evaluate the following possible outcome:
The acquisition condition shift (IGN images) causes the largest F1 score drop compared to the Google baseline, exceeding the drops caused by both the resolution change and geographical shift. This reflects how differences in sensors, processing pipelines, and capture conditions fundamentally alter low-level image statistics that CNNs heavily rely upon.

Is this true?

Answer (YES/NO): YES